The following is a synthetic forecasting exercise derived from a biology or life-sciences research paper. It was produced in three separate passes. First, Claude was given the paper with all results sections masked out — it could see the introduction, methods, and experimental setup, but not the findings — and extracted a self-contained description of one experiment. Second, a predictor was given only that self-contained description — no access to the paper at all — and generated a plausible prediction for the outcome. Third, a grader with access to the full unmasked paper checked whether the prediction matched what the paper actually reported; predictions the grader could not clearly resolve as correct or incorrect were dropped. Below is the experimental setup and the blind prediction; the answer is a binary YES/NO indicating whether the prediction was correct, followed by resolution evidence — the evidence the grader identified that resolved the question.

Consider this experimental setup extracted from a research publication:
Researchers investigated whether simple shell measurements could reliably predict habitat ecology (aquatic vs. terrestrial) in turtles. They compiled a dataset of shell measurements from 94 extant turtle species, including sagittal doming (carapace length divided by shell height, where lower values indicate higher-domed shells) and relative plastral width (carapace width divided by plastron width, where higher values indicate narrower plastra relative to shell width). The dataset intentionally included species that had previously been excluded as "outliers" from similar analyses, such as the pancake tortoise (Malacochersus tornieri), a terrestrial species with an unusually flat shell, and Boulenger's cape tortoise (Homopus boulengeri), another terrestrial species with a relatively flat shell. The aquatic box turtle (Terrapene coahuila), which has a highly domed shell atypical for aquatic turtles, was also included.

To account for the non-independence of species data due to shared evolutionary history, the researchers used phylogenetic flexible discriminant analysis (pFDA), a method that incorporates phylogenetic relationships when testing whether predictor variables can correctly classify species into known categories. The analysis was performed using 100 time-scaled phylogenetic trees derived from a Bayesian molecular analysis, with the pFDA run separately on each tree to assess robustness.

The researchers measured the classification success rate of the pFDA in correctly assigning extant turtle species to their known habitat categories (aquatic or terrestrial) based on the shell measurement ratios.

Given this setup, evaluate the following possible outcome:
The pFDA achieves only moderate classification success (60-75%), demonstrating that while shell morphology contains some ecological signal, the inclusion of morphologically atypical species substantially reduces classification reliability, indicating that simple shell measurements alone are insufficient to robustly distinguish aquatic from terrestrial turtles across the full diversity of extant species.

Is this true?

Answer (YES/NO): NO